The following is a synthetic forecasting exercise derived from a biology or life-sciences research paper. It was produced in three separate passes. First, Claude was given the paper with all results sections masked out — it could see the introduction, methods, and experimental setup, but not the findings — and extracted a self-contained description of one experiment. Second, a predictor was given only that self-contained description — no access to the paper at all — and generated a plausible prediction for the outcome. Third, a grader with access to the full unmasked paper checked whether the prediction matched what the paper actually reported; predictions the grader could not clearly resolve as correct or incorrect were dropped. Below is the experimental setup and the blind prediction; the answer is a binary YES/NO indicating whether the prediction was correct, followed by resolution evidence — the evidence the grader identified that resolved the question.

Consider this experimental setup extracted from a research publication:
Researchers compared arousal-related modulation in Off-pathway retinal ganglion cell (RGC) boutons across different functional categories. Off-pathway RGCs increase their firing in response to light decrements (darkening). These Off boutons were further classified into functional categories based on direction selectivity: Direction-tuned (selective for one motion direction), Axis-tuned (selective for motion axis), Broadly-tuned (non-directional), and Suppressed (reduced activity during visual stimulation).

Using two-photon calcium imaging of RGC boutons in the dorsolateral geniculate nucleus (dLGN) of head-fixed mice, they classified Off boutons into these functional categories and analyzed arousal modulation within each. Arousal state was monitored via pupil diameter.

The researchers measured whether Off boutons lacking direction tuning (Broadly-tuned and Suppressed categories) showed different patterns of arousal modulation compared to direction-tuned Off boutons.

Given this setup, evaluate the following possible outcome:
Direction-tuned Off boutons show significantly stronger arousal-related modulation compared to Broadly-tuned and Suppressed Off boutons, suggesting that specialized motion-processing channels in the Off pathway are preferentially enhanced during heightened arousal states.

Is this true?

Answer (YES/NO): NO